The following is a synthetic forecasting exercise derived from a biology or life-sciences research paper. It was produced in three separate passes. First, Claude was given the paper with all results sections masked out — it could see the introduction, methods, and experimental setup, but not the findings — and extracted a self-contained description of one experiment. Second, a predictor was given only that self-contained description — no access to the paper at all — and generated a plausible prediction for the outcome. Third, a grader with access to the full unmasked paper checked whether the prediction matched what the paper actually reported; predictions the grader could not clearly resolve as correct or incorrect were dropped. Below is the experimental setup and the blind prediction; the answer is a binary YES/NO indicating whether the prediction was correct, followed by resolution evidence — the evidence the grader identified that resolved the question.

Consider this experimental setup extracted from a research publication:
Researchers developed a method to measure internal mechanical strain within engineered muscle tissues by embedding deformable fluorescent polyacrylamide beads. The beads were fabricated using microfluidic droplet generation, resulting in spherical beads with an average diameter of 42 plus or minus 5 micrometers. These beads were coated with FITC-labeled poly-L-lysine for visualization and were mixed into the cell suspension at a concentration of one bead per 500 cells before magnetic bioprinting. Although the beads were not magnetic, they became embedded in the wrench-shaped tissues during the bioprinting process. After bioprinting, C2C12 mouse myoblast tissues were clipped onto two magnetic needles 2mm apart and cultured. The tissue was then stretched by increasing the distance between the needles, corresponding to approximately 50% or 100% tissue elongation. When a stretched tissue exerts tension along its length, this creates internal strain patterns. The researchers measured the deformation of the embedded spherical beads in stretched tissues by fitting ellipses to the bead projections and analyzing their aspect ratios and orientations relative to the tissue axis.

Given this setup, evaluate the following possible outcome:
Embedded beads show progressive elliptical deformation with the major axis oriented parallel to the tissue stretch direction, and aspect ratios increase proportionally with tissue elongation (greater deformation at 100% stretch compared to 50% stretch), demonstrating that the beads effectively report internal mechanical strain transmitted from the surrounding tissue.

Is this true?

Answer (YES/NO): NO